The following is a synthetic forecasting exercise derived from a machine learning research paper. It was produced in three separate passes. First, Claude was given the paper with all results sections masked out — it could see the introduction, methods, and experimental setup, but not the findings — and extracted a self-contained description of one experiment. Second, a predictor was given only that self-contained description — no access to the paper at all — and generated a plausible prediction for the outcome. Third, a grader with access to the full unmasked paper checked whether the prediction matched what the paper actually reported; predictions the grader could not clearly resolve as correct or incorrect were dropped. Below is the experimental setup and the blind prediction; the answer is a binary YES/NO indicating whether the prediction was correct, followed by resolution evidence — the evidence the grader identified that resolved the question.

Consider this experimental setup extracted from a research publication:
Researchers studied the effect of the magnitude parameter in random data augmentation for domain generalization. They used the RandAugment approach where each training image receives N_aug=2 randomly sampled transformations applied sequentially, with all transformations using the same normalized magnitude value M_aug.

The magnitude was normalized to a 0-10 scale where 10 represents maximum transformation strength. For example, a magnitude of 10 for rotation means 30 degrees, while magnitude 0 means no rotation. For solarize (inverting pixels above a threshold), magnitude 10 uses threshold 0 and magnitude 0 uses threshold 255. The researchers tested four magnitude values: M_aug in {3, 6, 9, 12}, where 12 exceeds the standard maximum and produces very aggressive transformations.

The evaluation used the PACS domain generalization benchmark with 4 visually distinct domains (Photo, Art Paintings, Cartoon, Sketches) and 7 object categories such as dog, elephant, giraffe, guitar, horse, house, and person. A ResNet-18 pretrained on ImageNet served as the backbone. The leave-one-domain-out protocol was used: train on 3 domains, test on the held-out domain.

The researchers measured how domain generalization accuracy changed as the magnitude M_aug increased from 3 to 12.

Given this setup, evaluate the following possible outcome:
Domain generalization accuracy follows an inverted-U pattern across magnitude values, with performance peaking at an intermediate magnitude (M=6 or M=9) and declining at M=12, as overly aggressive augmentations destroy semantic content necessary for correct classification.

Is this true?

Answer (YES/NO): YES